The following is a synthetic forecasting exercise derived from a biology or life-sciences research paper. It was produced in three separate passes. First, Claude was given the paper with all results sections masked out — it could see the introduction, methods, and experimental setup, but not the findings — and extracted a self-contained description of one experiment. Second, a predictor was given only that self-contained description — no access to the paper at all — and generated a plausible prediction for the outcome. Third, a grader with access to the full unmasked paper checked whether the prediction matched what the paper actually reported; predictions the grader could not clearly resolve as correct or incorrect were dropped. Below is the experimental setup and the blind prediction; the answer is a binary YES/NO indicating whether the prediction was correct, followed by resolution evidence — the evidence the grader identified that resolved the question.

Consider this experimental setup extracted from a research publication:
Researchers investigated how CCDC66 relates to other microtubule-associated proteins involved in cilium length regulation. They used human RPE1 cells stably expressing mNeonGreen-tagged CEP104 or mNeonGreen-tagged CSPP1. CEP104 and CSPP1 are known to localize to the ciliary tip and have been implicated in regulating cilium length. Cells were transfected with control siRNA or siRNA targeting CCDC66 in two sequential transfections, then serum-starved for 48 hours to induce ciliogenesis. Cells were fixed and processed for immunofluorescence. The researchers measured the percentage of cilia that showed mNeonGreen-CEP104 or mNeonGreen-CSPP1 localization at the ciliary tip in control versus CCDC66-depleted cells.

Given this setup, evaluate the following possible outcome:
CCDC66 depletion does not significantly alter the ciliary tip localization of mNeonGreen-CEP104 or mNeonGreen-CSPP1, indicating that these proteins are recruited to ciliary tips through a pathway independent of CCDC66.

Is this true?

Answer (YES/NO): NO